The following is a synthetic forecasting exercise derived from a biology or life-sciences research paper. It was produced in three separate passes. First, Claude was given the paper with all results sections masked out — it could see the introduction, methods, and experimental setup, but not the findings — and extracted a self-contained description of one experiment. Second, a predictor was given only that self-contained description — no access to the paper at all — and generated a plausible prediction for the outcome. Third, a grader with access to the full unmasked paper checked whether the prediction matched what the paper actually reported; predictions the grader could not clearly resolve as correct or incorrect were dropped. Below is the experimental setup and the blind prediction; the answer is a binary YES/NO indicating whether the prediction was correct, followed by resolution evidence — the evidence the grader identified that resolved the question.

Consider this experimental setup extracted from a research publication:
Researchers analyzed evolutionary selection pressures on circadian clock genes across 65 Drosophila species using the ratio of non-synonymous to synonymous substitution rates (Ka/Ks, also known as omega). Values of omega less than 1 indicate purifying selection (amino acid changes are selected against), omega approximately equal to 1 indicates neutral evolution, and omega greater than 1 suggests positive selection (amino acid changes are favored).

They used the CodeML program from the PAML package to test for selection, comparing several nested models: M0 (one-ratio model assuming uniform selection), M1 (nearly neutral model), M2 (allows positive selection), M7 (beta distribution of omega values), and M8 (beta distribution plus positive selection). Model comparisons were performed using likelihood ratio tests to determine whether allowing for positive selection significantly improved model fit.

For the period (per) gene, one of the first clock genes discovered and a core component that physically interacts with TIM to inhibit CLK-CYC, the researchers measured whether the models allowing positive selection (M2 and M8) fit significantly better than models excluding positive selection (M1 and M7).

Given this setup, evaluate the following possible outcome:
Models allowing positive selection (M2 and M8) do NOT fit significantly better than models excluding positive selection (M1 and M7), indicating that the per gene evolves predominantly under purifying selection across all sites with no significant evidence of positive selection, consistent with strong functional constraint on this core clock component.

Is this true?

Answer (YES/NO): NO